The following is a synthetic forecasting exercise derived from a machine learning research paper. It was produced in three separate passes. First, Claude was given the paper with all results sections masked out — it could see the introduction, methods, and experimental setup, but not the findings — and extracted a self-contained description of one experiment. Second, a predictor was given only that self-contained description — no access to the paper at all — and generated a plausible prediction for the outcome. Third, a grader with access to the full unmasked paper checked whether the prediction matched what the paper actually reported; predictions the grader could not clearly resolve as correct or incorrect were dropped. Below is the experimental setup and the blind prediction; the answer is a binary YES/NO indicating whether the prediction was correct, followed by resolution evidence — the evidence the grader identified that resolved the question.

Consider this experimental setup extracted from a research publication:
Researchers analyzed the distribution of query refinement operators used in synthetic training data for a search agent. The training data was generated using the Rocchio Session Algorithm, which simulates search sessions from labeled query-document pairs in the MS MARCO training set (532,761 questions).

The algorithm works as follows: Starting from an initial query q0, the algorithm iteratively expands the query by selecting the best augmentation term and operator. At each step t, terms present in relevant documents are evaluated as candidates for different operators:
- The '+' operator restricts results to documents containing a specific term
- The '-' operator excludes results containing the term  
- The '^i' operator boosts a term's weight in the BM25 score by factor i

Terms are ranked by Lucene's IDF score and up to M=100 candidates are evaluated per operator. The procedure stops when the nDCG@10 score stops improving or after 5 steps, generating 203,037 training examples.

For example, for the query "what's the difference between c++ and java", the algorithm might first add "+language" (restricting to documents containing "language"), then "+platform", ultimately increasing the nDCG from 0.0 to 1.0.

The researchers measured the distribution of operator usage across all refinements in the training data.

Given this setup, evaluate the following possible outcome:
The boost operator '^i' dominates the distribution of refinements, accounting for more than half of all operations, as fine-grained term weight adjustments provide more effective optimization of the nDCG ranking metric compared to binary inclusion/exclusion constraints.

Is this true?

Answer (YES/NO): NO